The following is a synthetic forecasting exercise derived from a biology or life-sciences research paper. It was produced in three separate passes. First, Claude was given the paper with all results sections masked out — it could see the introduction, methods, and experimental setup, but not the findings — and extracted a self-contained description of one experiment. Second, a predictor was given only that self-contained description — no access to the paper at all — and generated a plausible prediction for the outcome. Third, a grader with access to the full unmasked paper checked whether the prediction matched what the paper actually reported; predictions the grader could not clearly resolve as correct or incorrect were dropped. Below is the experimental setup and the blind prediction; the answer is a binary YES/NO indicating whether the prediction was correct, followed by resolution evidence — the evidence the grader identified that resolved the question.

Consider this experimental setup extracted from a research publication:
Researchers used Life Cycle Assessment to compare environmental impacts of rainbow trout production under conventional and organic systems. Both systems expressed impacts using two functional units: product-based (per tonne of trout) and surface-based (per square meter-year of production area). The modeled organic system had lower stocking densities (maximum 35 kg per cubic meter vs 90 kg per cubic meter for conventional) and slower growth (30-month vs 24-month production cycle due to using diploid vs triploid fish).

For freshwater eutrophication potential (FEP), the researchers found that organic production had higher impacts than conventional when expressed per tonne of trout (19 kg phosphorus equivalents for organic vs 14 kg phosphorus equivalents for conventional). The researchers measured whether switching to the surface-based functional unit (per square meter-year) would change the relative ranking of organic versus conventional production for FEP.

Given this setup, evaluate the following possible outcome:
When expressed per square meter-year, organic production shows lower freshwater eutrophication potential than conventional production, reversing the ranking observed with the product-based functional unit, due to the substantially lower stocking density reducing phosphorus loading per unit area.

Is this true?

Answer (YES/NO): YES